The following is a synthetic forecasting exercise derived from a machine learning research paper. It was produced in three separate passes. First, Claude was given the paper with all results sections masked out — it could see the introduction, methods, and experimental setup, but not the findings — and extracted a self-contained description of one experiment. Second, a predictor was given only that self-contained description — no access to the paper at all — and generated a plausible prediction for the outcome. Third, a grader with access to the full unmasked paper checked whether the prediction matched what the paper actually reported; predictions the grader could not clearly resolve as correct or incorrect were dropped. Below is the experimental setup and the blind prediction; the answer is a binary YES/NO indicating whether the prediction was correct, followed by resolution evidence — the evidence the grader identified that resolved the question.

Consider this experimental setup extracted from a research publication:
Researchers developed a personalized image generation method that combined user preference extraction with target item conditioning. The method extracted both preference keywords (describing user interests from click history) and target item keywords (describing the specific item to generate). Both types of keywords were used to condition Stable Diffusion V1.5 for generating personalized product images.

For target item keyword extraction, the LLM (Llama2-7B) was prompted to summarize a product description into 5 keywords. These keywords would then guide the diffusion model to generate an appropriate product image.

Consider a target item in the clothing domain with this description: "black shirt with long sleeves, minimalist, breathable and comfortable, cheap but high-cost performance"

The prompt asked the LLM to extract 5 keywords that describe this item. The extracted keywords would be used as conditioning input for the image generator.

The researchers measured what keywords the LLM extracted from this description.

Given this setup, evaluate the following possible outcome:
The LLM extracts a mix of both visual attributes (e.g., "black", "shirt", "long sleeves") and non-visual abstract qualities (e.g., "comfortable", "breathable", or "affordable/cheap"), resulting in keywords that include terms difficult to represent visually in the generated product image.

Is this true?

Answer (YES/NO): YES